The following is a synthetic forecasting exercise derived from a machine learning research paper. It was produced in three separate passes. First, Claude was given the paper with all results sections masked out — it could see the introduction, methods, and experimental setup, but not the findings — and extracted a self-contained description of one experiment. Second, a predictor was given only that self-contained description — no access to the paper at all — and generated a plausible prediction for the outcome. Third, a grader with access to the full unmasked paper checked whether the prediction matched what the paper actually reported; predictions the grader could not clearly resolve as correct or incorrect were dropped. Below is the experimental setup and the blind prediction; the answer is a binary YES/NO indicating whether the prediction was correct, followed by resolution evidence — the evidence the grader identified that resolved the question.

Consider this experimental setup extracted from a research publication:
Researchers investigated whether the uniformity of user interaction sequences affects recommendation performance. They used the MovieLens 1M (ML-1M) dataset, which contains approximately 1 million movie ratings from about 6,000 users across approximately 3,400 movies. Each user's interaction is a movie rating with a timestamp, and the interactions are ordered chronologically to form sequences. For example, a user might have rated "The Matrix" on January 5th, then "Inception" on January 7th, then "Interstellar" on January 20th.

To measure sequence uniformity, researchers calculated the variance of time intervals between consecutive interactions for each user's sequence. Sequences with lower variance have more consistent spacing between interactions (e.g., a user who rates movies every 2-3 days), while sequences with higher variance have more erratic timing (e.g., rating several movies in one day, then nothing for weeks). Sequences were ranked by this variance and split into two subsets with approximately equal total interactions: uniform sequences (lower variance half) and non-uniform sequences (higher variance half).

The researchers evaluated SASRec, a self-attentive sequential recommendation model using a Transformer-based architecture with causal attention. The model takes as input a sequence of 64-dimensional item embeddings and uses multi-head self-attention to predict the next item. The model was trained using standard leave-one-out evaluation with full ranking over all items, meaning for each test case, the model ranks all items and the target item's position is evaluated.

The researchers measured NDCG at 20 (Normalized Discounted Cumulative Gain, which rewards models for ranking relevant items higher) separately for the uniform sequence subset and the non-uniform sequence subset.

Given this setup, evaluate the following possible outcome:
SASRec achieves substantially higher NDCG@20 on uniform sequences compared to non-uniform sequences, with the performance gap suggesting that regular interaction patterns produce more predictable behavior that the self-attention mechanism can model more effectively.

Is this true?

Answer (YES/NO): YES